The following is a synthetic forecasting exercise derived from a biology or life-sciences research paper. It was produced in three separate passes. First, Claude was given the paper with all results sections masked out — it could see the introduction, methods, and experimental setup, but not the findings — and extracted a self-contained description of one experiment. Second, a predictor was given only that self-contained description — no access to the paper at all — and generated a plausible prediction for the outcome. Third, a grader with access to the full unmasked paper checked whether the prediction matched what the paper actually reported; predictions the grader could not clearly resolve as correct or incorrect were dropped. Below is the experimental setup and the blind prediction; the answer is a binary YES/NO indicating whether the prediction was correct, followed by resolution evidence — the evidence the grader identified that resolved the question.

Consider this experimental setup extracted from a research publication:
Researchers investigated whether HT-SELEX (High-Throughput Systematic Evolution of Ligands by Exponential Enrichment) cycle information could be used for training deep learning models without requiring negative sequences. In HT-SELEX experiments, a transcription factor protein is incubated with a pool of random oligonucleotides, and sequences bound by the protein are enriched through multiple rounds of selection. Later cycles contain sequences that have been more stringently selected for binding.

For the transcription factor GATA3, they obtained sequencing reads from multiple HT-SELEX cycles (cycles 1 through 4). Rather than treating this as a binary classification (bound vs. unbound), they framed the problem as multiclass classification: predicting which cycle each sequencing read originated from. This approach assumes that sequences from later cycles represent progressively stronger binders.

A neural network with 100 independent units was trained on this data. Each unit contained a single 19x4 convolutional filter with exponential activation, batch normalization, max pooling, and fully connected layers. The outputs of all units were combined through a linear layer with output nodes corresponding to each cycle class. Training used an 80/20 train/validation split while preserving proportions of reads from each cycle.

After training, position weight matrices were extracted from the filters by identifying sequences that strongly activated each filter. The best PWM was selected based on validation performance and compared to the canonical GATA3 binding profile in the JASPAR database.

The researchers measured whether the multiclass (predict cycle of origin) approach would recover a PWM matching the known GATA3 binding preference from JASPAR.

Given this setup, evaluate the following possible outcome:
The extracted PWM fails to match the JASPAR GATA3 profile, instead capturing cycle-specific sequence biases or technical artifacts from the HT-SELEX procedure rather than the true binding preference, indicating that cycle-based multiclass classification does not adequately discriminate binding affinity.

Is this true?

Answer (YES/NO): NO